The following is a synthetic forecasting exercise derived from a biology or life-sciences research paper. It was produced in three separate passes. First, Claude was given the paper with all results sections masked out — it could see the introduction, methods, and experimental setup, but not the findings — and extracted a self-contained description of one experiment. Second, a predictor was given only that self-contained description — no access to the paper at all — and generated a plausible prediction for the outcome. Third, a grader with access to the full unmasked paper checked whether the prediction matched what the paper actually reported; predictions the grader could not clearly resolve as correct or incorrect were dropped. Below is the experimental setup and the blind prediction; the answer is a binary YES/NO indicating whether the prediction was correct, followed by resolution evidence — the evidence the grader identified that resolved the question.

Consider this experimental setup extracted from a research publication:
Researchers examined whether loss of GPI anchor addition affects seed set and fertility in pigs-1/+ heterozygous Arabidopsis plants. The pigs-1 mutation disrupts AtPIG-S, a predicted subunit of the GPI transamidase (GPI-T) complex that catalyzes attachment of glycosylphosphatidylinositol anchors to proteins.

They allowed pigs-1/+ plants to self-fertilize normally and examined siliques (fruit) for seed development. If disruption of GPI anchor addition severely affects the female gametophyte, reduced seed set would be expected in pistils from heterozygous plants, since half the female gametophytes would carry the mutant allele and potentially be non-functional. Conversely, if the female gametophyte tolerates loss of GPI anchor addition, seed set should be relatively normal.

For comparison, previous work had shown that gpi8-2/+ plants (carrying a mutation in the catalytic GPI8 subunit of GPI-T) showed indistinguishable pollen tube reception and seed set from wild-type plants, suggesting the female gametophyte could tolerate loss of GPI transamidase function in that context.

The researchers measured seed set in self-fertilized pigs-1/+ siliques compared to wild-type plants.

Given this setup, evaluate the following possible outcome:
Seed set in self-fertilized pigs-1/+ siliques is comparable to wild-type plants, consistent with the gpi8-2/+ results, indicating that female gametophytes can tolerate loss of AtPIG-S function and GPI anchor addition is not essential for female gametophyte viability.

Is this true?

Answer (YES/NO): YES